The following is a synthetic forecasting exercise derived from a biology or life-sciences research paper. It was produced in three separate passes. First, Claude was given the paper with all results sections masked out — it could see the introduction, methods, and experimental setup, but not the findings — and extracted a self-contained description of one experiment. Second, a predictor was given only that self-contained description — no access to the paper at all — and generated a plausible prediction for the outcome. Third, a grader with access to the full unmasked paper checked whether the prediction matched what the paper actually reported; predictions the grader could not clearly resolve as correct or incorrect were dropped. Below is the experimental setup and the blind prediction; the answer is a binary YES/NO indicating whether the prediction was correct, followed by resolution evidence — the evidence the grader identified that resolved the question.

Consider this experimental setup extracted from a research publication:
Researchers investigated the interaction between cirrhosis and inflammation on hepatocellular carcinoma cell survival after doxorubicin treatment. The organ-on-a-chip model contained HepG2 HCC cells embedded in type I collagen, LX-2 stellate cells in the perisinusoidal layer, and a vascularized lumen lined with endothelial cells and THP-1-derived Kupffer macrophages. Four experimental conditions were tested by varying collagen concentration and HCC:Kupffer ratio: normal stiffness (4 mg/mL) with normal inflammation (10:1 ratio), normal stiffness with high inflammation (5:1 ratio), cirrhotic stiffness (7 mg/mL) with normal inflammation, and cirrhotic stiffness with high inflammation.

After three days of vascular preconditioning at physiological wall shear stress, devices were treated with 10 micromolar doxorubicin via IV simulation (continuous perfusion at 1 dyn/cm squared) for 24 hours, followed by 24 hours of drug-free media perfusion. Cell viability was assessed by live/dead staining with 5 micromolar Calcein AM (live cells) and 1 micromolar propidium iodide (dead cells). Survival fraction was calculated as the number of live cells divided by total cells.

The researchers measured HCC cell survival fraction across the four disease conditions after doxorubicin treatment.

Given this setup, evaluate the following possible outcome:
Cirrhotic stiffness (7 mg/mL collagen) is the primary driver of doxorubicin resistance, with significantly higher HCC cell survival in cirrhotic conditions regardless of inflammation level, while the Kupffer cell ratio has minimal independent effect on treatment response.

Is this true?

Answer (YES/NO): NO